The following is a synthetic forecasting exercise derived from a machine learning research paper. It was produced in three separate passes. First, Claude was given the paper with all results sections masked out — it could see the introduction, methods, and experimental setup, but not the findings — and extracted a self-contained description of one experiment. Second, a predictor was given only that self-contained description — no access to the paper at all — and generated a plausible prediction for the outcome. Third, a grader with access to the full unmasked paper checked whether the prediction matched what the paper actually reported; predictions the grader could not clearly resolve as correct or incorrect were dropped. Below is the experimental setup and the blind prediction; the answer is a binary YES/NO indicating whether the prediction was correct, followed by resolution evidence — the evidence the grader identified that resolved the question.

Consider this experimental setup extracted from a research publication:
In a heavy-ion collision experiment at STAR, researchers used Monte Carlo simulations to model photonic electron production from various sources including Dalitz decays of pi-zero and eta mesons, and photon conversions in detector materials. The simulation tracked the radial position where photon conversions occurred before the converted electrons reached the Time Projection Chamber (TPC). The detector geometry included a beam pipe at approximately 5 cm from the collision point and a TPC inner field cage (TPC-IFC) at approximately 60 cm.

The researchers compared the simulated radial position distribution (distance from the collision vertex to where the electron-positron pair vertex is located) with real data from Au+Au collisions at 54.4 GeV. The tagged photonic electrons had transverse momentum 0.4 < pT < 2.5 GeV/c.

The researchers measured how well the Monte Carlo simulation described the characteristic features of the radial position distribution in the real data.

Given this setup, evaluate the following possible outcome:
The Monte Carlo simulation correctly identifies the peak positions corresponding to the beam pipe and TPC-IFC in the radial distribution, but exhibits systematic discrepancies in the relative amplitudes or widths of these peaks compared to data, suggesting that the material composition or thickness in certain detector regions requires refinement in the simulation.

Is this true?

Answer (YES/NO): NO